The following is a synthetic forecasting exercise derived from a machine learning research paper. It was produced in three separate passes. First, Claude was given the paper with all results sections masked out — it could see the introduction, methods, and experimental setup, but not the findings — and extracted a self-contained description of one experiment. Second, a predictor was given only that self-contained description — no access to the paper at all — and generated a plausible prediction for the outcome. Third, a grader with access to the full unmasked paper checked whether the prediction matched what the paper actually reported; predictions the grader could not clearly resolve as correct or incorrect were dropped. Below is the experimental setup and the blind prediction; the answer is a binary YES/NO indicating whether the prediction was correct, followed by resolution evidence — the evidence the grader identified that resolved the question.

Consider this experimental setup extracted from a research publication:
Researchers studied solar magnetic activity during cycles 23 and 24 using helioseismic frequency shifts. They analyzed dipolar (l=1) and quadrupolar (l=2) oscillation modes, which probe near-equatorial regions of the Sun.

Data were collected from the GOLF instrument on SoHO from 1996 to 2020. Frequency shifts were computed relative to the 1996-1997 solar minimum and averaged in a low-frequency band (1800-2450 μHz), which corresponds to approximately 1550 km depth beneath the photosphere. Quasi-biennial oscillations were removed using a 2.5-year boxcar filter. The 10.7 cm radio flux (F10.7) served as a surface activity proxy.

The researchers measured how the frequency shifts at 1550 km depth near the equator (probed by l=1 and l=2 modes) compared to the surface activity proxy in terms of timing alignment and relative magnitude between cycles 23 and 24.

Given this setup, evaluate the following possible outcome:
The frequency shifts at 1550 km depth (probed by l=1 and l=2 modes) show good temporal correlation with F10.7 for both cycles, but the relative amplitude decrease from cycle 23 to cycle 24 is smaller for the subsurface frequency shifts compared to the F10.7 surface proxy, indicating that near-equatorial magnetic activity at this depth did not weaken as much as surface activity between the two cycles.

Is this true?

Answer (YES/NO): NO